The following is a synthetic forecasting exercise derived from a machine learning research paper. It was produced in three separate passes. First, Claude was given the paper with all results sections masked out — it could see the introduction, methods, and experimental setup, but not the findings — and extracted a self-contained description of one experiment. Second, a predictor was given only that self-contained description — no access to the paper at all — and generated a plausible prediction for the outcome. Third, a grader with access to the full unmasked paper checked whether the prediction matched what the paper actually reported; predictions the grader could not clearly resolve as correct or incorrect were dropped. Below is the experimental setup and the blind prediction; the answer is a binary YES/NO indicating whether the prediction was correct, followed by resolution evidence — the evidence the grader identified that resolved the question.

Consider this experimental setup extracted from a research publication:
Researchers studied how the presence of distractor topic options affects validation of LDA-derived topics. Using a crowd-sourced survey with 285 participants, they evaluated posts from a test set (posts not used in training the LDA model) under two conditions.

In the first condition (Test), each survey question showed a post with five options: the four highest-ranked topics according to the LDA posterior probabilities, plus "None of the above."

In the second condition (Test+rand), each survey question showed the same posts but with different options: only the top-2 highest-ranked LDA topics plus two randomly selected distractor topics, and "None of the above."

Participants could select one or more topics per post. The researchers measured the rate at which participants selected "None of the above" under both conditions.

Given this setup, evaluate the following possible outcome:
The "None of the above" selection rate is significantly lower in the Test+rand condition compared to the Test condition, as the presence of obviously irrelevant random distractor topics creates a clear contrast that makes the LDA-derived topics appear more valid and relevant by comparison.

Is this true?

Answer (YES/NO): NO